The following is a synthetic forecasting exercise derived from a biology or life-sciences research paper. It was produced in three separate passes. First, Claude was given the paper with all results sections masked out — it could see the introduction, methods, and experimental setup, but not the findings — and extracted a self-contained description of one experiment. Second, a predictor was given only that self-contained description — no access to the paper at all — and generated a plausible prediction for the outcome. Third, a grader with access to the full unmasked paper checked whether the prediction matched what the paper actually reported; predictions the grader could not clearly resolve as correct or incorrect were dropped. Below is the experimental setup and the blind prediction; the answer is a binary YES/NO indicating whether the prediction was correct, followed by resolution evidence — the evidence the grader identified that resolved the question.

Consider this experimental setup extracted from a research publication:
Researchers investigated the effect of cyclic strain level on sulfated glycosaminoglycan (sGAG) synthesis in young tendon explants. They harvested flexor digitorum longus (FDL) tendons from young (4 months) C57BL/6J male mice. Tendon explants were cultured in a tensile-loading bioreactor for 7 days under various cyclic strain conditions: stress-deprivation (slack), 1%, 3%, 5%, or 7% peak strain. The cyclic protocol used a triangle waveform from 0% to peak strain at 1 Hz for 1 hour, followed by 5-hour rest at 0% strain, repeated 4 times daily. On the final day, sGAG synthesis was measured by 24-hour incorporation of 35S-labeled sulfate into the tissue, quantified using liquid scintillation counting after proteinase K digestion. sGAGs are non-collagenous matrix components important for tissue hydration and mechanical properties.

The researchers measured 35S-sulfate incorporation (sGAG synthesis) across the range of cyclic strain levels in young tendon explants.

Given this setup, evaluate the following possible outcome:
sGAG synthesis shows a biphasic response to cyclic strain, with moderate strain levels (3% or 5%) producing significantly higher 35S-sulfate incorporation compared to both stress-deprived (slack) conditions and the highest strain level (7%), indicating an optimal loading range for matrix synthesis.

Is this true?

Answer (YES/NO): NO